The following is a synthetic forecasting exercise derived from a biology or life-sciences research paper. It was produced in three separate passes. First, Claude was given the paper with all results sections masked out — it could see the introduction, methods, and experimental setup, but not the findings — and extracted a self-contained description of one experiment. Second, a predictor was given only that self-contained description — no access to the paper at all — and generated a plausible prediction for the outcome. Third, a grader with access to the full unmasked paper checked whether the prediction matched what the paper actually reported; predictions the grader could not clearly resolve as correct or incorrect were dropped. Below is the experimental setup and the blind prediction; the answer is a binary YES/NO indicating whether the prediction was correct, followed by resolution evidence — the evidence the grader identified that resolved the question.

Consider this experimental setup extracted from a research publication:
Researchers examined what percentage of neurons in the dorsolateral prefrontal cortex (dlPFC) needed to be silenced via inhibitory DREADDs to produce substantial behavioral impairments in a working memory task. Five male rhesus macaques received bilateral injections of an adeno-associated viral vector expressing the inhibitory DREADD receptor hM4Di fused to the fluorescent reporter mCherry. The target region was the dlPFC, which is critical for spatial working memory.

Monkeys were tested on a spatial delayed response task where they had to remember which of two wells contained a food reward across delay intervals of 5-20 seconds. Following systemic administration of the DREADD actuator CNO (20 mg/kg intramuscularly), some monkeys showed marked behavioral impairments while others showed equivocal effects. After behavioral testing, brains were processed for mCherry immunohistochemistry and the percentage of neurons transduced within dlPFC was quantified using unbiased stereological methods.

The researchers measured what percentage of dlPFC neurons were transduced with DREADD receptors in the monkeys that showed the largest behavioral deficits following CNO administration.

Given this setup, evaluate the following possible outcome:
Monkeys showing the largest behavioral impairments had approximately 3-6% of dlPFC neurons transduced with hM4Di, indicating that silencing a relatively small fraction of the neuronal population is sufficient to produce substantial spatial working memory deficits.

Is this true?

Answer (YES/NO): YES